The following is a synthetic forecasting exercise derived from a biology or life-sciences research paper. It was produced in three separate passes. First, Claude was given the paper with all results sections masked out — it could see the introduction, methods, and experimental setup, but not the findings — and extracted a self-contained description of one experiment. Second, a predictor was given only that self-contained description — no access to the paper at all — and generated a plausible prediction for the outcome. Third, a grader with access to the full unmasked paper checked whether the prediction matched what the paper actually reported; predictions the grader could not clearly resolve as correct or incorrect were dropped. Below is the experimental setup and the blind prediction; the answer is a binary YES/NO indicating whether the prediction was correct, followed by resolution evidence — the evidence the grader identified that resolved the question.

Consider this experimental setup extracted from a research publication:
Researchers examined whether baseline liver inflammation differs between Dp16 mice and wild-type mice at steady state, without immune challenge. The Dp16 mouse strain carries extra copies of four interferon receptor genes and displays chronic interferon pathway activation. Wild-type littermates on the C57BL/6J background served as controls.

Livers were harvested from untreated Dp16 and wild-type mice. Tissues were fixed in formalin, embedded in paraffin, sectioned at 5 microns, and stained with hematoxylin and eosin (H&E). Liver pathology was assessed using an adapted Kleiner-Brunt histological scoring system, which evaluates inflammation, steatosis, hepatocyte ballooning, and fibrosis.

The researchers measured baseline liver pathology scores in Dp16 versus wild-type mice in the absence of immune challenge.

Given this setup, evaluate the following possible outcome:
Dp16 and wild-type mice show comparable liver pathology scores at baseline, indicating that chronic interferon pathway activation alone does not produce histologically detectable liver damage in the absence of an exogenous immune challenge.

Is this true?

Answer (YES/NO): NO